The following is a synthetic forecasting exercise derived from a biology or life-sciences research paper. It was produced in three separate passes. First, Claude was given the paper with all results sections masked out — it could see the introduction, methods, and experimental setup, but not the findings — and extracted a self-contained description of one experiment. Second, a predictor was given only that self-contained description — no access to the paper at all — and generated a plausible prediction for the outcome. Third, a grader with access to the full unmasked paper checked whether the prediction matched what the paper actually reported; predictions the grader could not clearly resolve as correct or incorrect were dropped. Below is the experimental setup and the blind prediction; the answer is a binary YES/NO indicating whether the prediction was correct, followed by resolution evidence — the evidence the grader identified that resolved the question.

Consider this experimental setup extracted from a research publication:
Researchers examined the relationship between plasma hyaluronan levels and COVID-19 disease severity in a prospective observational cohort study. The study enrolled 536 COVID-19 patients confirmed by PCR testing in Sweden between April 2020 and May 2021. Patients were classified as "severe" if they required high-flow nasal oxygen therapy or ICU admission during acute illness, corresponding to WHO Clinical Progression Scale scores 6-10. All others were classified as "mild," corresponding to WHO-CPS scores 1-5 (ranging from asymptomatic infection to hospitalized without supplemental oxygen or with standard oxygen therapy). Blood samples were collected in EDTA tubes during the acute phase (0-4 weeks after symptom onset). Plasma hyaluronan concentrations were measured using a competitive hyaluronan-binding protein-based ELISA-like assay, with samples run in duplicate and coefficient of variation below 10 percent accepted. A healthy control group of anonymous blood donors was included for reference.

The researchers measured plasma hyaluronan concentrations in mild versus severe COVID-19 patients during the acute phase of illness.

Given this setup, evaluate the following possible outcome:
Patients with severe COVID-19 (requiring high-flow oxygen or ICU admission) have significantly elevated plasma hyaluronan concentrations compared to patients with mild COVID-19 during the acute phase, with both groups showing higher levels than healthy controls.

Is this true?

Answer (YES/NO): YES